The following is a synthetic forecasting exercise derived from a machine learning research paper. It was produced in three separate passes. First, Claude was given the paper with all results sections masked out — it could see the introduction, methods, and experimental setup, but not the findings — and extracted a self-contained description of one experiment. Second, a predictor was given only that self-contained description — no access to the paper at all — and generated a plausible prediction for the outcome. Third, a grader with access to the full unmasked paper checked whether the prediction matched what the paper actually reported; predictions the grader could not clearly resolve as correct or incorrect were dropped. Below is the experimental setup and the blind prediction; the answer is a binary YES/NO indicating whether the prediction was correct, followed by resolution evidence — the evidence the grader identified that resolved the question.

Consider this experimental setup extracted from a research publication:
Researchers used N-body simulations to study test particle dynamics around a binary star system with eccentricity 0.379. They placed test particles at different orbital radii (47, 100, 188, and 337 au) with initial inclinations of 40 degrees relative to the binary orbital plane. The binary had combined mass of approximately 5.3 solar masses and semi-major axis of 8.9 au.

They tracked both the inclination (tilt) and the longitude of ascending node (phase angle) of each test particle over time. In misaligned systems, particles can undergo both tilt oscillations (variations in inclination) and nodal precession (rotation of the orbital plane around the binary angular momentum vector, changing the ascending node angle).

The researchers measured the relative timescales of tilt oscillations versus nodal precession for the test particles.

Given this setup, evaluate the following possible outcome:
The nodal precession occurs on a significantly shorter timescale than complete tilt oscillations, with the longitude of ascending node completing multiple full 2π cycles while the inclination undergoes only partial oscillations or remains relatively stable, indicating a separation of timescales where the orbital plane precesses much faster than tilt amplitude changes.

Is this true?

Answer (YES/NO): YES